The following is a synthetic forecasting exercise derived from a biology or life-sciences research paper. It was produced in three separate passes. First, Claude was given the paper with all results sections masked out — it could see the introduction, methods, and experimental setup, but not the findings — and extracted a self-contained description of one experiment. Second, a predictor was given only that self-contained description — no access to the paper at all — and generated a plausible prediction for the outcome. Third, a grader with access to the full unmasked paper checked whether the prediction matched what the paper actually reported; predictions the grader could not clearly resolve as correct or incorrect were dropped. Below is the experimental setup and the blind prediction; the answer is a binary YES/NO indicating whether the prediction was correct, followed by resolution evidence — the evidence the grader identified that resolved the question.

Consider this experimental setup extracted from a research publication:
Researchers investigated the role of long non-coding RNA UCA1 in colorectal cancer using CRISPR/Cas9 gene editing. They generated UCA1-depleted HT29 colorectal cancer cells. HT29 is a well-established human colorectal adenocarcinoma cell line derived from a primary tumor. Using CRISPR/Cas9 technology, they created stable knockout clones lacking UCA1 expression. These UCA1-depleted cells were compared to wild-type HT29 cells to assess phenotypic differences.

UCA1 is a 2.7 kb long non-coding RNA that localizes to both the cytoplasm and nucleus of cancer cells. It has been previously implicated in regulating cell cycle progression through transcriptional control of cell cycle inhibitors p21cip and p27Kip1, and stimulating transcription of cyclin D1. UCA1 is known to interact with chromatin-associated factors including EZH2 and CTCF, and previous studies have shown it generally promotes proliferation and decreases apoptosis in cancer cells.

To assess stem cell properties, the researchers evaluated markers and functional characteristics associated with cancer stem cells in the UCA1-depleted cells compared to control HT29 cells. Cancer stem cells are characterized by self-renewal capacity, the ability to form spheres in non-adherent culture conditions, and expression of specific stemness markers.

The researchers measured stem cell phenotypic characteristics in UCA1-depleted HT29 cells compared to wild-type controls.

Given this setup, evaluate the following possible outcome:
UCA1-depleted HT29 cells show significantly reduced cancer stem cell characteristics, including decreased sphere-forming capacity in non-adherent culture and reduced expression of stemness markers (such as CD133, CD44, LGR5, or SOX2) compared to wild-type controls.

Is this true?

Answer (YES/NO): NO